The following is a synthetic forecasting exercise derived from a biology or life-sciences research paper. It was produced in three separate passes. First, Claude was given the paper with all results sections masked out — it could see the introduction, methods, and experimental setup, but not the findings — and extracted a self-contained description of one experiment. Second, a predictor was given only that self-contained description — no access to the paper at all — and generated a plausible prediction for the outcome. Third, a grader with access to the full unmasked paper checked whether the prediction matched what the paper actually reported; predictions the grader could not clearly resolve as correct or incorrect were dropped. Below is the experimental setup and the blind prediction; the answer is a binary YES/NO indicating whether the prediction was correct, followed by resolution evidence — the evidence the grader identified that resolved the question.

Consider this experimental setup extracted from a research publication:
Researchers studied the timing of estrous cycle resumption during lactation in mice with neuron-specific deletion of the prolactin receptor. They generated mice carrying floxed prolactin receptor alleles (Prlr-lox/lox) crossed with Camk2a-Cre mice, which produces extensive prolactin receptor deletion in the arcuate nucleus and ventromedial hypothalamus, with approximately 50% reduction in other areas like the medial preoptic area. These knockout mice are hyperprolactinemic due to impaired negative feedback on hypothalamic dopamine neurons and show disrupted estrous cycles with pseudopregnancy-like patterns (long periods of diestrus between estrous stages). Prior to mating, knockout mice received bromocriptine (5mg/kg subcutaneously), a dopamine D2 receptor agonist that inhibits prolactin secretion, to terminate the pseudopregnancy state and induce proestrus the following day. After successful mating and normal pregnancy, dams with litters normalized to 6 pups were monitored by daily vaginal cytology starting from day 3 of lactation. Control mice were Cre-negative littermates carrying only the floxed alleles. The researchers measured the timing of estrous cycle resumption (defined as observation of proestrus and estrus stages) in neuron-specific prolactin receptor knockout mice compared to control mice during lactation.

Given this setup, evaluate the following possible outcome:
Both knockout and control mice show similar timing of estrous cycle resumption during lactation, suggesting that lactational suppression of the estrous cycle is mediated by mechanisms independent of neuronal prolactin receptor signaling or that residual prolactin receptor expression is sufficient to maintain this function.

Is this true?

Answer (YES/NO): NO